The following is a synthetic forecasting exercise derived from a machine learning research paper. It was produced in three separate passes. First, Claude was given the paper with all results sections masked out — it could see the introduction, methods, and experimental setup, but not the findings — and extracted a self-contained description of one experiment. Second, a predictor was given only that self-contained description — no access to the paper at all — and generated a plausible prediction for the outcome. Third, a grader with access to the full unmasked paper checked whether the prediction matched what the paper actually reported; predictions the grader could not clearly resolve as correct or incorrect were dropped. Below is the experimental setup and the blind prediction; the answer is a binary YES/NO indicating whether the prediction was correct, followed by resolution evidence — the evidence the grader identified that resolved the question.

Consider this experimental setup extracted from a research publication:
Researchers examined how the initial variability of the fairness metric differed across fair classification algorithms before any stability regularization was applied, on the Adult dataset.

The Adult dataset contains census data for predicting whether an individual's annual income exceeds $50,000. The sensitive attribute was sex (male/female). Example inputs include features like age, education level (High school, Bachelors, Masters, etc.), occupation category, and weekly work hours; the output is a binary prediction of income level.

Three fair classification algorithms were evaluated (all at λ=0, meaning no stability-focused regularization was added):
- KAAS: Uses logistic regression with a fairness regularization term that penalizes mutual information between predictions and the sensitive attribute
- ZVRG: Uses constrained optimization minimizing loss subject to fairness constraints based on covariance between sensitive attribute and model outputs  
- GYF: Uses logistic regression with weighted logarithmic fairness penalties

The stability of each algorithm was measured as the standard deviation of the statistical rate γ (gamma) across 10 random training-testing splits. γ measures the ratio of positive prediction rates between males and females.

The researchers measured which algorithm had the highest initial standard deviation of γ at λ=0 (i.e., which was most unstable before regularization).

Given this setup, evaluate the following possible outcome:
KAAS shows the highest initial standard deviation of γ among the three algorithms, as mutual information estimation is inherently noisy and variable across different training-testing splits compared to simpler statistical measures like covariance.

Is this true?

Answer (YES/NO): NO